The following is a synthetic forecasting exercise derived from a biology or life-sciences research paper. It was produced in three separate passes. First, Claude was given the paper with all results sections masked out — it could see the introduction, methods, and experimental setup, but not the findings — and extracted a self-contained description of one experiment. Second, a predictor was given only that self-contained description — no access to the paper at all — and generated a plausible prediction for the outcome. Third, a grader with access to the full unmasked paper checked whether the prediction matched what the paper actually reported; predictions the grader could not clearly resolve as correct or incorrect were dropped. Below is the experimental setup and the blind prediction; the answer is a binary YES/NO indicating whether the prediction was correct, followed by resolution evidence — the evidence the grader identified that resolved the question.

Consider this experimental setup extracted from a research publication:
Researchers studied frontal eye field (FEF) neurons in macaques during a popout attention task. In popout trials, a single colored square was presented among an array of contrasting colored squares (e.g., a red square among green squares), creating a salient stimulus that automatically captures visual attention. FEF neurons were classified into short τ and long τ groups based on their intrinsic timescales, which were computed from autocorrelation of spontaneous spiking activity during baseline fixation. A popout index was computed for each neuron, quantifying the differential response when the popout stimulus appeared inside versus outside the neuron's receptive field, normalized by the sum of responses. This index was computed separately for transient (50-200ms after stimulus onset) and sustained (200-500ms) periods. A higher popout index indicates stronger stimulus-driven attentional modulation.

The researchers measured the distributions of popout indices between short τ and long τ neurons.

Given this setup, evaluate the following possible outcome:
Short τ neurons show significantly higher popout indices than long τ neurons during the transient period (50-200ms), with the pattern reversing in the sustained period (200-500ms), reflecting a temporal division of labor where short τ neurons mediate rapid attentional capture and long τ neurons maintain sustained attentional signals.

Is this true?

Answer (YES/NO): NO